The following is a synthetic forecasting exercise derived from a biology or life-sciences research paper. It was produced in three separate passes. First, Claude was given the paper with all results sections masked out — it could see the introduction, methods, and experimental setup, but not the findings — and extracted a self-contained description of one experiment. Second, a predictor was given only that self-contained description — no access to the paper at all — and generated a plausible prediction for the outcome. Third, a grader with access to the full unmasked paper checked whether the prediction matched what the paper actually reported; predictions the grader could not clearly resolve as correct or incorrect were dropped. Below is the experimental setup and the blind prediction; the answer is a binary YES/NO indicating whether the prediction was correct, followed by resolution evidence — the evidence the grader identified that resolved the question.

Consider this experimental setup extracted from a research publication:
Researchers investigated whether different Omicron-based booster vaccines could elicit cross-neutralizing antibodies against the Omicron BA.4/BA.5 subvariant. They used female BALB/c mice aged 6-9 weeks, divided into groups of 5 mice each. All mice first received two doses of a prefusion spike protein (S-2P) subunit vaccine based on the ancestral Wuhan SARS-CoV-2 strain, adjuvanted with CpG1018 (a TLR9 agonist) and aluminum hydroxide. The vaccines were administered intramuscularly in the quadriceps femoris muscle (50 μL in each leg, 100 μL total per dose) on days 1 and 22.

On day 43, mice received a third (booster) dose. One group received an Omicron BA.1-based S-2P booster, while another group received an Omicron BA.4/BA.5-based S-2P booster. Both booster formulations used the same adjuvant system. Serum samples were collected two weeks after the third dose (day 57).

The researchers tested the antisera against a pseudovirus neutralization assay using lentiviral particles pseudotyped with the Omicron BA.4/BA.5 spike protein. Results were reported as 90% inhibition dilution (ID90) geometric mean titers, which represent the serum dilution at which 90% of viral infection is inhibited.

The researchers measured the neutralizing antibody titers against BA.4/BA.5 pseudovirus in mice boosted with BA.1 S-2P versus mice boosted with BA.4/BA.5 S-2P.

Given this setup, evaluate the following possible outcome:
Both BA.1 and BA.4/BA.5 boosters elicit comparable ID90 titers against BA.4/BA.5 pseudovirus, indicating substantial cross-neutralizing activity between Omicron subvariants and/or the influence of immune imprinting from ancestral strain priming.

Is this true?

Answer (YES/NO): NO